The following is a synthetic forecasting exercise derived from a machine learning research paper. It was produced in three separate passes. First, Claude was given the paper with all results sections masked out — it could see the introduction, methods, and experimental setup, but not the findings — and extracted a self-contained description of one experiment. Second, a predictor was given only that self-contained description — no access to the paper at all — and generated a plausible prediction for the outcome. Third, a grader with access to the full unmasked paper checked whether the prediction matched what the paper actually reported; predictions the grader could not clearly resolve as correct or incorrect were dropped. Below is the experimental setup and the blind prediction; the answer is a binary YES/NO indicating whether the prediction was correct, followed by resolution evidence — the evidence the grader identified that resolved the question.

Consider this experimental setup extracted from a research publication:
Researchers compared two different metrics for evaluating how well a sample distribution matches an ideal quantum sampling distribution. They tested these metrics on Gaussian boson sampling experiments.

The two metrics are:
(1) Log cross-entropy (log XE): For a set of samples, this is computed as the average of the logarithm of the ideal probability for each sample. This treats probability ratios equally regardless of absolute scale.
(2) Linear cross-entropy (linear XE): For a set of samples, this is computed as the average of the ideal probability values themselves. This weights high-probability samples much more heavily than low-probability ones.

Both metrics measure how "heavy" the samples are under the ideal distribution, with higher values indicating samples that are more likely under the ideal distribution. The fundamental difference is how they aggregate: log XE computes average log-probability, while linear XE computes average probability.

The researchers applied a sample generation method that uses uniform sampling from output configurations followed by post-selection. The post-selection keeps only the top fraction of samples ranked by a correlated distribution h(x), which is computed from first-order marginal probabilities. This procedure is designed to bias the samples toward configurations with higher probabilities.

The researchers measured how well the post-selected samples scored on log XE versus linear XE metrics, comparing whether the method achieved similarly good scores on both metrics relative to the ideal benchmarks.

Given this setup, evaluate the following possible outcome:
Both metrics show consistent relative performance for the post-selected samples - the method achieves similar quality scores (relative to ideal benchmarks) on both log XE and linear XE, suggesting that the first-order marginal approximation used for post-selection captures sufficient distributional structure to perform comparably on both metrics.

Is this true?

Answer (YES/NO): YES